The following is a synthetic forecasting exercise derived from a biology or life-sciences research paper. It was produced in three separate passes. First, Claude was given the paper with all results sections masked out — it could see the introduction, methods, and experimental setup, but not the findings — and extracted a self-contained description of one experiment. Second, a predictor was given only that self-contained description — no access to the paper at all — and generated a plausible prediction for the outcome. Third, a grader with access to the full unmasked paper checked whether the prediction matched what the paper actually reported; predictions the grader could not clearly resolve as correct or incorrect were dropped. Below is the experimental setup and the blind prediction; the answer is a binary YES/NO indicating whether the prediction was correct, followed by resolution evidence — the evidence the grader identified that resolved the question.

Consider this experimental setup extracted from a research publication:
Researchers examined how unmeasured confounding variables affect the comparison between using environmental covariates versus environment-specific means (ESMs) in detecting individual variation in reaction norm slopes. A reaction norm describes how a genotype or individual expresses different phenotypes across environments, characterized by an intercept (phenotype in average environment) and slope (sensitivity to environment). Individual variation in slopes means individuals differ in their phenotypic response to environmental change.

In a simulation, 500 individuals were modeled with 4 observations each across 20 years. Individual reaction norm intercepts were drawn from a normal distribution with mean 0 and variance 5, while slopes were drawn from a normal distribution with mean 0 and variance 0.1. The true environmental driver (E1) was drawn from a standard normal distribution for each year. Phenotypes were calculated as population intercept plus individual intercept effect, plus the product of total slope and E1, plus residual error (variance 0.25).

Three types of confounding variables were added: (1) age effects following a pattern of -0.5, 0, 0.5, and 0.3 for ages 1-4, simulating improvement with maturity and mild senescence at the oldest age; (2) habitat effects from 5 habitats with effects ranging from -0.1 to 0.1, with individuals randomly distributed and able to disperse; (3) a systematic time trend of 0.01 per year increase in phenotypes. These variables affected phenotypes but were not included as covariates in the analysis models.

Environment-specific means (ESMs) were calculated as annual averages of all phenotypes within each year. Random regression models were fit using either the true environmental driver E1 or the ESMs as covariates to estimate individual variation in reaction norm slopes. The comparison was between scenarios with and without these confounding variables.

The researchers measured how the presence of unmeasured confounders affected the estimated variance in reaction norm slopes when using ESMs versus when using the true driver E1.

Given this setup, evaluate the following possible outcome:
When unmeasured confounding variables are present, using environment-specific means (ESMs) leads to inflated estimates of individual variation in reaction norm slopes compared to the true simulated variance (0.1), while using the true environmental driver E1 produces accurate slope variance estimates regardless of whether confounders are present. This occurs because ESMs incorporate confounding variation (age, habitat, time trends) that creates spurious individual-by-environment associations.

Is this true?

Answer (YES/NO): NO